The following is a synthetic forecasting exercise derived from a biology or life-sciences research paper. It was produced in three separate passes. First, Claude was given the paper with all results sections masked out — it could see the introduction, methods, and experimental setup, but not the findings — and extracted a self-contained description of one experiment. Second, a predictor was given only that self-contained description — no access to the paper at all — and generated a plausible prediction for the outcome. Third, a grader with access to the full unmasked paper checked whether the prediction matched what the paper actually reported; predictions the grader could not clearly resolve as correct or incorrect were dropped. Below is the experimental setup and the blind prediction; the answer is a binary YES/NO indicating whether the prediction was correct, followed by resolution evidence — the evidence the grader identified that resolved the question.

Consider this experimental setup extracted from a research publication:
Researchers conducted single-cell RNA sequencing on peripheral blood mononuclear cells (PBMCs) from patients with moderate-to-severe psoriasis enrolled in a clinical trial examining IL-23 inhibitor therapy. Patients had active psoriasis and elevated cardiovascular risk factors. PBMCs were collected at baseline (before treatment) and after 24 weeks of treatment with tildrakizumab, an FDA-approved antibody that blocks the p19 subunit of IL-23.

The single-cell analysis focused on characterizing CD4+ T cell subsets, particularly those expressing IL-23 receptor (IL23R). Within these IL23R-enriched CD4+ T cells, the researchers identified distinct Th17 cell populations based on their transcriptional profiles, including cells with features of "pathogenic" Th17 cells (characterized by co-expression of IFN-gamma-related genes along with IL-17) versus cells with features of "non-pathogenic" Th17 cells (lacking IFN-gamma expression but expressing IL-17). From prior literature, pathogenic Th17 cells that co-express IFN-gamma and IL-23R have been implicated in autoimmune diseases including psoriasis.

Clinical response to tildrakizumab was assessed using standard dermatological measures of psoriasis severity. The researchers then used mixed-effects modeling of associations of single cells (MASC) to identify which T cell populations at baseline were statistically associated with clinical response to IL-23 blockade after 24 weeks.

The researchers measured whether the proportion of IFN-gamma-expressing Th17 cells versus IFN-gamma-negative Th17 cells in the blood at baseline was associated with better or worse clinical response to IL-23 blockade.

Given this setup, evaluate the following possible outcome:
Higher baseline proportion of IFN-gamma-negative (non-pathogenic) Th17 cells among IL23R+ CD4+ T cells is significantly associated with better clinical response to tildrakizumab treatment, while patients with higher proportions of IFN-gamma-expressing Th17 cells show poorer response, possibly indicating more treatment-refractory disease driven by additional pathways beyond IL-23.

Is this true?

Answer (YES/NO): NO